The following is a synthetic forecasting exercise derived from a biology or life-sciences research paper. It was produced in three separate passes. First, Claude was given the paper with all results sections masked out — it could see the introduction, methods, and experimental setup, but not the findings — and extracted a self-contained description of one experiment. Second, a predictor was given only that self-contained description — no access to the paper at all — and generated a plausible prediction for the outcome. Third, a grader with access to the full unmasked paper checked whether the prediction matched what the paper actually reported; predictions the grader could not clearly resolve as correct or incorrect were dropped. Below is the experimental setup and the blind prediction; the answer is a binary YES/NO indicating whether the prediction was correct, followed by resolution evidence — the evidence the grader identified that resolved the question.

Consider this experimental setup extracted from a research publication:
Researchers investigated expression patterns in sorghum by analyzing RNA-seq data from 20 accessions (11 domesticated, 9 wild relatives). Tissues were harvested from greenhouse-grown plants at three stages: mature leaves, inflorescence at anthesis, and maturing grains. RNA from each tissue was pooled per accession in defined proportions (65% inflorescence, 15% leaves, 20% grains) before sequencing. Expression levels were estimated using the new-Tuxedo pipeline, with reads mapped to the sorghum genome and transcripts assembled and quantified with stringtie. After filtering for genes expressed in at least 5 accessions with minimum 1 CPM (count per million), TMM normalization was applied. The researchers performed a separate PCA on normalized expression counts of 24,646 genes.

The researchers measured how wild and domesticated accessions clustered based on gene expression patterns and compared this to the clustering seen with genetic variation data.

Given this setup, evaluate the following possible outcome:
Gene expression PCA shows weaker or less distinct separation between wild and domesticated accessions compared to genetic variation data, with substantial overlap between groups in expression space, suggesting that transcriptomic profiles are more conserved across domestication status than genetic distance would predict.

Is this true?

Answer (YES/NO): NO